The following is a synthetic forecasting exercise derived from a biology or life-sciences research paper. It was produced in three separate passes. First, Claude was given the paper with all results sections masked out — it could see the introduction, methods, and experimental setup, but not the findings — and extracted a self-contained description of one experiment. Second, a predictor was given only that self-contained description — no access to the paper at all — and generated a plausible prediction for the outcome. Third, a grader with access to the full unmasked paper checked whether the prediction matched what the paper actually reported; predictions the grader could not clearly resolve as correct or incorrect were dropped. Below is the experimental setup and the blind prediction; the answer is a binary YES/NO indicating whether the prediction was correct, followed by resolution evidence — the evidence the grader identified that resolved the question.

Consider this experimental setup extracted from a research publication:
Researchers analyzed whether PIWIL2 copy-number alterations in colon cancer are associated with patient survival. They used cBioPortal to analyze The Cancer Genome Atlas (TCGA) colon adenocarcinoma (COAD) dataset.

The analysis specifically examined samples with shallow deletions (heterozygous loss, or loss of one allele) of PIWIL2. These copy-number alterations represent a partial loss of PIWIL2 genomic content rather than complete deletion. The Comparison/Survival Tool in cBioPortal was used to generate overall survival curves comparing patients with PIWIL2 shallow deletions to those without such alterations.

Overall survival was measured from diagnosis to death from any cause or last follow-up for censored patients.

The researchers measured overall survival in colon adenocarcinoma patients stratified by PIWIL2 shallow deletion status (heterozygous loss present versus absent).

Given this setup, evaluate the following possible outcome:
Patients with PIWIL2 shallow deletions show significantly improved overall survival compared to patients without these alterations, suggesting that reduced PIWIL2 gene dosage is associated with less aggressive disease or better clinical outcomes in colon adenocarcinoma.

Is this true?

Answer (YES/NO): NO